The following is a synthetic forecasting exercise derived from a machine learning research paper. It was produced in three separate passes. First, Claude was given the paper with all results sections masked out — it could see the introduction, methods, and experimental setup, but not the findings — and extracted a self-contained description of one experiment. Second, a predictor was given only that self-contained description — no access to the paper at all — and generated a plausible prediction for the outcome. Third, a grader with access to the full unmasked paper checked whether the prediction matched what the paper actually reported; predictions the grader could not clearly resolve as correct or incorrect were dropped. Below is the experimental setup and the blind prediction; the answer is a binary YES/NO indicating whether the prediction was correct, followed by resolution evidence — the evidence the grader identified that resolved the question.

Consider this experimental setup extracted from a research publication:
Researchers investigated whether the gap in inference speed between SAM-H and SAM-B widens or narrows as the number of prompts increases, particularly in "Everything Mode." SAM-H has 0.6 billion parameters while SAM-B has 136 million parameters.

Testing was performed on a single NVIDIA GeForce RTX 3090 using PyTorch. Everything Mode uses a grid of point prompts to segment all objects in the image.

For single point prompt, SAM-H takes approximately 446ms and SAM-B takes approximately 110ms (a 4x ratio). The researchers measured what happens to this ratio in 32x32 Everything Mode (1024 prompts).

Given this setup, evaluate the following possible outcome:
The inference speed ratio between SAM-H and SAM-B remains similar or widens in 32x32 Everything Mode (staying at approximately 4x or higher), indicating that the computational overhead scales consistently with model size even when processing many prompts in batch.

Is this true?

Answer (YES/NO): NO